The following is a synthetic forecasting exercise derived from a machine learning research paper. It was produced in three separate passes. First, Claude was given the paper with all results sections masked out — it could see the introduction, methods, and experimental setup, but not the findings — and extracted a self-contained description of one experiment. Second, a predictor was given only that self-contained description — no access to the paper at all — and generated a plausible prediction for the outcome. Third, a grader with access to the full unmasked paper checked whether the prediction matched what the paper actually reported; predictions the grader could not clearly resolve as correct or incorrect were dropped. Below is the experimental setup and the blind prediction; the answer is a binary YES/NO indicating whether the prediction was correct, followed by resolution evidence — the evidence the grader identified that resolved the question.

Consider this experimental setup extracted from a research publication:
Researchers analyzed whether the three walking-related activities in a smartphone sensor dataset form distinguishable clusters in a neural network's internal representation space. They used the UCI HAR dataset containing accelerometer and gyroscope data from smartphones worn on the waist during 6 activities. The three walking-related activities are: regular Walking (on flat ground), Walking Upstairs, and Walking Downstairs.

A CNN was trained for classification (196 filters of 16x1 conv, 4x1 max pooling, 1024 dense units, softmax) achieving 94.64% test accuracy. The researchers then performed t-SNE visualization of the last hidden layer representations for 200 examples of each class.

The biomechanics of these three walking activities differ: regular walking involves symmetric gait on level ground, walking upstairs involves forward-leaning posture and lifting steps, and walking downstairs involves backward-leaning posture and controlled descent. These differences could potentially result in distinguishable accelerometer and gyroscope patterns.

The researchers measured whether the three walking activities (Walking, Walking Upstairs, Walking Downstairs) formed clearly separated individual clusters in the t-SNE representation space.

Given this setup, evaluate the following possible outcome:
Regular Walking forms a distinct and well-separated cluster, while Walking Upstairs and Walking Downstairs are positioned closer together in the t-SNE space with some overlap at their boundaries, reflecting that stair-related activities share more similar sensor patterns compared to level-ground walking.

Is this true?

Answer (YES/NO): NO